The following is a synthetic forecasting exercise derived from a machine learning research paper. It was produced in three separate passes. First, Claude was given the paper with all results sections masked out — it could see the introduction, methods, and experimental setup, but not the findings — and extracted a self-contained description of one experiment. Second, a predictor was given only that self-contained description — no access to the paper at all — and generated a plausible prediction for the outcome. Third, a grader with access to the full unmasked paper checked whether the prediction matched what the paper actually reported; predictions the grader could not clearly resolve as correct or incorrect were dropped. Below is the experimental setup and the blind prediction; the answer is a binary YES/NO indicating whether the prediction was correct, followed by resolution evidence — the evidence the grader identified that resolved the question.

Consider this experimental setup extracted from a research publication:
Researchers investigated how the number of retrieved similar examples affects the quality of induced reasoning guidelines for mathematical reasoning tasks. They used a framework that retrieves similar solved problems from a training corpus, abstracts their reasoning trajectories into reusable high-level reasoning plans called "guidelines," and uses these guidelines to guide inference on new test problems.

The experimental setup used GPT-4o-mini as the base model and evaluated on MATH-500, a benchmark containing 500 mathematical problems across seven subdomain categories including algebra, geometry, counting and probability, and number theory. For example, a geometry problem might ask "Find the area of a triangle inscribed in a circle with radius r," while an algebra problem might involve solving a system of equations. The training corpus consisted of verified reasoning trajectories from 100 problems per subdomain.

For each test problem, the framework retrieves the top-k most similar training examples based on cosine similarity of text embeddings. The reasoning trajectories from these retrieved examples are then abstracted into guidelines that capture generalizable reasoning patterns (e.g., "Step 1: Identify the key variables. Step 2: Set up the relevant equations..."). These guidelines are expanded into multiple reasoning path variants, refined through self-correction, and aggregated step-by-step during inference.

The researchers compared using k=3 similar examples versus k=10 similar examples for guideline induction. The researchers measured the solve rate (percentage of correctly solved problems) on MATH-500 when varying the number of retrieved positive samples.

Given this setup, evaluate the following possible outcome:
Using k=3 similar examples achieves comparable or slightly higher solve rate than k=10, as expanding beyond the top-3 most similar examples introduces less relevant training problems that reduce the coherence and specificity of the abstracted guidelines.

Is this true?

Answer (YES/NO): YES